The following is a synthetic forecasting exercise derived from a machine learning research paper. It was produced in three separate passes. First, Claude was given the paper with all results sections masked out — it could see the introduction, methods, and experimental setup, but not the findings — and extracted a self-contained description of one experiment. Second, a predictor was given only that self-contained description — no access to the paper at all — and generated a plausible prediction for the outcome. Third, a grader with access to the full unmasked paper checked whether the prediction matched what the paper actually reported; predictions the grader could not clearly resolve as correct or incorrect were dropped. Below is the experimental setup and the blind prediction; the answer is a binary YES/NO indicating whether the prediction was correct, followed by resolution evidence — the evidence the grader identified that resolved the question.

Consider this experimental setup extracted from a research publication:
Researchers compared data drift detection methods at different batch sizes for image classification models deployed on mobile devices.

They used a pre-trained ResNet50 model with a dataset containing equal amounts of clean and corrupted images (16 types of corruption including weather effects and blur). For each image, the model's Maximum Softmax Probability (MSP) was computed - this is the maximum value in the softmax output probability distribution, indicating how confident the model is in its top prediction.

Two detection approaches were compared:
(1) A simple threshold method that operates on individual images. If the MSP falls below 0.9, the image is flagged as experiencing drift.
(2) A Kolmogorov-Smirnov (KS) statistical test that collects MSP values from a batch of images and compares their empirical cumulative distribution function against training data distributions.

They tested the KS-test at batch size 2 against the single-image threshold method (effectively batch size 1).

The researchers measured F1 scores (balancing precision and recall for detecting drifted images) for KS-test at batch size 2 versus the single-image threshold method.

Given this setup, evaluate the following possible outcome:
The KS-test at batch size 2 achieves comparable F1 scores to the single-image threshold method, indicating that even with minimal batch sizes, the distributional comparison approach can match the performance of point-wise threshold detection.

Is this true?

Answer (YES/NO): NO